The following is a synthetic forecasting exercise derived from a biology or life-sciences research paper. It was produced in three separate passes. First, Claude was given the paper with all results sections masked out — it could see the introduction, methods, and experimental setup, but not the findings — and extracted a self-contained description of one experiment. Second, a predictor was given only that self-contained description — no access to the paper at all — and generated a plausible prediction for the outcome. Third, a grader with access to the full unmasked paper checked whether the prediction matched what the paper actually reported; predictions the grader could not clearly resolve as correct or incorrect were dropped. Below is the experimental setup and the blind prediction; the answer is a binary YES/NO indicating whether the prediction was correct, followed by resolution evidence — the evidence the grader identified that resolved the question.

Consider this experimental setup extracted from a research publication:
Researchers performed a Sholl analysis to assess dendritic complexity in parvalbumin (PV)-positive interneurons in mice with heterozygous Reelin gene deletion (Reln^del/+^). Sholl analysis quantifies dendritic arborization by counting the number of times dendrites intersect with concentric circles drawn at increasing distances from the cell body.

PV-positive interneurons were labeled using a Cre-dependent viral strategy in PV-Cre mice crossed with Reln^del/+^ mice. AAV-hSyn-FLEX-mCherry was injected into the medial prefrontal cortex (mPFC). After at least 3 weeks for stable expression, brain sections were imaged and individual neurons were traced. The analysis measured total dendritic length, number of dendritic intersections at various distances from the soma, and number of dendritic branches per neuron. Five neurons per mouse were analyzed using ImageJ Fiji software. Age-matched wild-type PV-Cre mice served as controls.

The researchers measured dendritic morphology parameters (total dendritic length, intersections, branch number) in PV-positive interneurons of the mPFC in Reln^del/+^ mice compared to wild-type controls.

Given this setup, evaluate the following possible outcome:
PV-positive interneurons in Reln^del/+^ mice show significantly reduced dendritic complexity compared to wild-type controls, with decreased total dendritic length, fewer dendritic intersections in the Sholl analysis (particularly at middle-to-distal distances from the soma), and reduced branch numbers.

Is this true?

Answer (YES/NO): YES